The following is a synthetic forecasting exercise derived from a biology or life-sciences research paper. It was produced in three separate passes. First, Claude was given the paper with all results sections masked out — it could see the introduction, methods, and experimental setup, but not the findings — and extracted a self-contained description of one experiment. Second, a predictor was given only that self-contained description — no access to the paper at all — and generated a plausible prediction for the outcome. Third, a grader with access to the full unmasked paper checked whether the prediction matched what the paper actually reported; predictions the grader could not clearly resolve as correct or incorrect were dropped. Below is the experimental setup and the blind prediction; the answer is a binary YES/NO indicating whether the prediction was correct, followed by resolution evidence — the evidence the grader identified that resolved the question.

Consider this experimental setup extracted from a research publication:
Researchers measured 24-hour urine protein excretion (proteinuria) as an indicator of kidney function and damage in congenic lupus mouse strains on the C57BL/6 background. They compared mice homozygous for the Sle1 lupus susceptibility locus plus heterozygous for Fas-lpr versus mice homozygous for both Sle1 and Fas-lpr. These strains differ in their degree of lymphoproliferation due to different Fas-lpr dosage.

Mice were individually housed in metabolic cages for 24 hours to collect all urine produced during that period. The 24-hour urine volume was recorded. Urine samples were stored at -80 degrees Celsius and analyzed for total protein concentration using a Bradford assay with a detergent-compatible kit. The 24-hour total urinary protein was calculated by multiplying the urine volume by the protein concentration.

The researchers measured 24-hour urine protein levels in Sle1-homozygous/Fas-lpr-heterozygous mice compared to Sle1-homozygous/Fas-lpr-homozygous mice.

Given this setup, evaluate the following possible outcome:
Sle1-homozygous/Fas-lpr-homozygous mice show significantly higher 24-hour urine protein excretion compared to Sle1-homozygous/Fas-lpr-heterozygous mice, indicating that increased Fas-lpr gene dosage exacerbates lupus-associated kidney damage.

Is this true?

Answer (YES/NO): YES